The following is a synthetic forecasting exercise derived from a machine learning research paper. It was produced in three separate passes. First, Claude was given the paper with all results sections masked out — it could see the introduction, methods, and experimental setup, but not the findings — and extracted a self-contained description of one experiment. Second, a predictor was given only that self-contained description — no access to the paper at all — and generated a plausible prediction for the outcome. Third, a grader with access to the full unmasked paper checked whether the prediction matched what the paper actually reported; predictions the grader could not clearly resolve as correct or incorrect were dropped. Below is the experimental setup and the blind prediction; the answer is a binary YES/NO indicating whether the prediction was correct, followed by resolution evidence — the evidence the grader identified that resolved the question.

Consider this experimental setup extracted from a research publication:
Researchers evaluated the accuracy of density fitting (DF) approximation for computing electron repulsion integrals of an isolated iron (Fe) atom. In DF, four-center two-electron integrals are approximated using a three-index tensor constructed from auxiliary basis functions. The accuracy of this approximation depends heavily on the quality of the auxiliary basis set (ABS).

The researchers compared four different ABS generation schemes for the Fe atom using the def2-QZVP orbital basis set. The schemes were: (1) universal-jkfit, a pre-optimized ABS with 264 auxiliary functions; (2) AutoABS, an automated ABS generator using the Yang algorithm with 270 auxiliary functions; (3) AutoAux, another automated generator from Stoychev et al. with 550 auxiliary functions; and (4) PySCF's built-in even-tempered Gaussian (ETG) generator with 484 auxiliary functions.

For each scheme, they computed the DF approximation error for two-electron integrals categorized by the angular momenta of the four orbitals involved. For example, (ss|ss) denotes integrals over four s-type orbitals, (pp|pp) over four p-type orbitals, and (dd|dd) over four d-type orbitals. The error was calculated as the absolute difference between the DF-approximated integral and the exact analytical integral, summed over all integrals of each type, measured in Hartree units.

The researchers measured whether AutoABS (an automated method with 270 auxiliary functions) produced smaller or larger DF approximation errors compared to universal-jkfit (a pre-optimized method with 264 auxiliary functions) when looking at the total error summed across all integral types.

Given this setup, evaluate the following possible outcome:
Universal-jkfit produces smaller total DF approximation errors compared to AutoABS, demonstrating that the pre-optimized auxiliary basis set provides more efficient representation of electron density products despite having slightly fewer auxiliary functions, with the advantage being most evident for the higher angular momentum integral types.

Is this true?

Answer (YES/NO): NO